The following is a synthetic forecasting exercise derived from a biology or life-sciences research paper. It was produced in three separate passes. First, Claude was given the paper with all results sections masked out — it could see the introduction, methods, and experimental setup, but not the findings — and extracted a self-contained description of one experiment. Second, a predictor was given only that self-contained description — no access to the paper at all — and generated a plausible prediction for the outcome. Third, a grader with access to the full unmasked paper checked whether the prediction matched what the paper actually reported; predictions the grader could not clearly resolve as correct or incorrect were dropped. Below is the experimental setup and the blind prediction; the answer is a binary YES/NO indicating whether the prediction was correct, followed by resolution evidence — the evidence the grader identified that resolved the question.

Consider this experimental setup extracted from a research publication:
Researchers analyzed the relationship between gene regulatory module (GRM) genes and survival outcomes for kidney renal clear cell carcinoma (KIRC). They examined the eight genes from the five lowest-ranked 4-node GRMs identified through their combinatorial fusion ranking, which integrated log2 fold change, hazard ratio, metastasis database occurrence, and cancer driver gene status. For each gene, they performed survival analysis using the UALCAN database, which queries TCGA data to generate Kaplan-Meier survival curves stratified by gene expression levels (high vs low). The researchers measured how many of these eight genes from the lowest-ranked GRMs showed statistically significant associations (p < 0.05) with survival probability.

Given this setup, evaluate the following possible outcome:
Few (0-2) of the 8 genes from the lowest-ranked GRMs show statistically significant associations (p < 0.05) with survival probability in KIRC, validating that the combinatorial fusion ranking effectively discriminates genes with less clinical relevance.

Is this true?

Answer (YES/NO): YES